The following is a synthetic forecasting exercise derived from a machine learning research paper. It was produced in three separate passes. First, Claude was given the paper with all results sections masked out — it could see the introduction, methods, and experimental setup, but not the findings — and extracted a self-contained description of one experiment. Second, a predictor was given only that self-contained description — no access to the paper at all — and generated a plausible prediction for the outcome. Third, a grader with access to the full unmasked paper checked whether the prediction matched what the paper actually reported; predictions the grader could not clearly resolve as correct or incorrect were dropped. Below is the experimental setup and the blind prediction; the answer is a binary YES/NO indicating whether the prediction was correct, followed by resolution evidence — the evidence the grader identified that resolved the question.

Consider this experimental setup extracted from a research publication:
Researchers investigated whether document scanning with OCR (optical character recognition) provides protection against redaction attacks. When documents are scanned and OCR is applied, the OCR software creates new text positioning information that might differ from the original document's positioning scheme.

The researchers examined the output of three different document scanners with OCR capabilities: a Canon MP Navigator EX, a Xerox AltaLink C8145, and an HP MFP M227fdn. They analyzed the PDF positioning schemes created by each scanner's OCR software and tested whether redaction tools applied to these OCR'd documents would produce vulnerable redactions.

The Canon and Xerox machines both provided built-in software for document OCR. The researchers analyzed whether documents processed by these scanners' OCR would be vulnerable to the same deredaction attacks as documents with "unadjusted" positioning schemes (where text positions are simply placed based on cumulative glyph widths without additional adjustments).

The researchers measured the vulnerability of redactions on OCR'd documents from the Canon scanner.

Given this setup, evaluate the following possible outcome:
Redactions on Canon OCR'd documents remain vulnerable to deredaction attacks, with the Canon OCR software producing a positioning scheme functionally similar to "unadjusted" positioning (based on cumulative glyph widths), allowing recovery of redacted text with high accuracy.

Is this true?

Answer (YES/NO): YES